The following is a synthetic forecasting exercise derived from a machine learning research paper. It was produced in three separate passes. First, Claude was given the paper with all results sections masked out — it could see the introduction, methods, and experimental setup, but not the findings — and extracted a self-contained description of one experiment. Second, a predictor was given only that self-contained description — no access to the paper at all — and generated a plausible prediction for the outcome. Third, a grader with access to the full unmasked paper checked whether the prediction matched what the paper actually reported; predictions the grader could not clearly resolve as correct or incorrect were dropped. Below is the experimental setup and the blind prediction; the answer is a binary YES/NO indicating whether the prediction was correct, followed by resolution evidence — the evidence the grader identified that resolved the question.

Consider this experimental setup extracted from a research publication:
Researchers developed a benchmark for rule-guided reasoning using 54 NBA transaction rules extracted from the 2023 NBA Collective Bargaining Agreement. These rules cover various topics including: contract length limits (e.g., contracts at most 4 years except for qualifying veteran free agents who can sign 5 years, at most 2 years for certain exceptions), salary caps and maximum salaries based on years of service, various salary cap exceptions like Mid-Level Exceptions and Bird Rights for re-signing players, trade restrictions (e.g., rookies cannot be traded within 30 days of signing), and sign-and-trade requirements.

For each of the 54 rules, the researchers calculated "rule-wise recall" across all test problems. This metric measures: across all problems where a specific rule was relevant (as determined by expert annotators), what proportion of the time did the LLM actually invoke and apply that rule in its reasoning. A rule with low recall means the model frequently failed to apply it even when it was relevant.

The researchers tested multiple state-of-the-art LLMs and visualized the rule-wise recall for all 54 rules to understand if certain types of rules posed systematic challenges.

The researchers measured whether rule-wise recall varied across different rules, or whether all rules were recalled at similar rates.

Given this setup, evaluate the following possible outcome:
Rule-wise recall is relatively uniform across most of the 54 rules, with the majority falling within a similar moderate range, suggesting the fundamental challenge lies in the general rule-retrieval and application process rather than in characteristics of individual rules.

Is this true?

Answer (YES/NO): NO